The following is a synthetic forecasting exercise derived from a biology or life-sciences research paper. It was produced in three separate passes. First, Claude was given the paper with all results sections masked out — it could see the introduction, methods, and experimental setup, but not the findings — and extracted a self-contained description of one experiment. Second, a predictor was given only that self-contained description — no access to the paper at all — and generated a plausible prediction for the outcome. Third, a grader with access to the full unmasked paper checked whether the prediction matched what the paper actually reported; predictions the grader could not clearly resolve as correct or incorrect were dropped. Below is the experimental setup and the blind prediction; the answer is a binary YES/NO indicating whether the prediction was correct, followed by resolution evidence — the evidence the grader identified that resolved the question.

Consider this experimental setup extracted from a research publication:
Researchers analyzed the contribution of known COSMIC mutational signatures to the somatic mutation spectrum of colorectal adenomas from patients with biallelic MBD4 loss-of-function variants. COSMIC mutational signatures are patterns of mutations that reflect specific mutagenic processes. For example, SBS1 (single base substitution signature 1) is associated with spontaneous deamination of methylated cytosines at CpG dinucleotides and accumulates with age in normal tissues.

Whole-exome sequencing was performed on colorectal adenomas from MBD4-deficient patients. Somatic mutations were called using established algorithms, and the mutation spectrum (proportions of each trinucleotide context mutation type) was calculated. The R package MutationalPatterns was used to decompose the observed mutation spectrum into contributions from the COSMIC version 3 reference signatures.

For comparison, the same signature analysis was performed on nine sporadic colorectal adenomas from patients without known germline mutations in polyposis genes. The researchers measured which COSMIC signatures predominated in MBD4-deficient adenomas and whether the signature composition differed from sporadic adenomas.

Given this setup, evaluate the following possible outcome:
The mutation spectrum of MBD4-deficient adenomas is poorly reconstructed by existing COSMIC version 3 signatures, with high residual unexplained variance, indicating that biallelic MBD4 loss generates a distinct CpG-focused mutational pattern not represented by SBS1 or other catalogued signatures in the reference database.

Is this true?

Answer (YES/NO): NO